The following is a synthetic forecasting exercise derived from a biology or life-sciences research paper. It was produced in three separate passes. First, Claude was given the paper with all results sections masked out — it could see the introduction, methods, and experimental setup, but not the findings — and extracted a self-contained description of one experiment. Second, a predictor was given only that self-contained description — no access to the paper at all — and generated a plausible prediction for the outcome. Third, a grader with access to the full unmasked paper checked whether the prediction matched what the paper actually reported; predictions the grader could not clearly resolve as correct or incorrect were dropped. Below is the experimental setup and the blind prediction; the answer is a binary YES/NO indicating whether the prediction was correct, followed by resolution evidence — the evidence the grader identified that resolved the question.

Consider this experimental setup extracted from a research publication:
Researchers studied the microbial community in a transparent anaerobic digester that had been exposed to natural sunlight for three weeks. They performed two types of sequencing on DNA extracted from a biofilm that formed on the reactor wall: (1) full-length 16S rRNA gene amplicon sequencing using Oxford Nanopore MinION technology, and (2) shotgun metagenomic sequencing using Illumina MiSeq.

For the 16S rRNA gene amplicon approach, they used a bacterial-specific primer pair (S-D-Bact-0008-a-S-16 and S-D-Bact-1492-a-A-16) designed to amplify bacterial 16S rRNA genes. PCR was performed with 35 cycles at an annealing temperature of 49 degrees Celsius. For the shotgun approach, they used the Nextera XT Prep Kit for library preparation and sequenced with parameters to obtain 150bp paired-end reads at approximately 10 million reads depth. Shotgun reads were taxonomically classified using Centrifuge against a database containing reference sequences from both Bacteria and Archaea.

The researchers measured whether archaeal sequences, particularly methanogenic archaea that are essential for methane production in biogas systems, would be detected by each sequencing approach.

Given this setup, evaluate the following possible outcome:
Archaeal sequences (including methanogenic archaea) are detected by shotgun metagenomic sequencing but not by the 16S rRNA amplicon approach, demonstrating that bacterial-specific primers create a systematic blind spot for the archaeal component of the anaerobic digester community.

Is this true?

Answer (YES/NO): NO